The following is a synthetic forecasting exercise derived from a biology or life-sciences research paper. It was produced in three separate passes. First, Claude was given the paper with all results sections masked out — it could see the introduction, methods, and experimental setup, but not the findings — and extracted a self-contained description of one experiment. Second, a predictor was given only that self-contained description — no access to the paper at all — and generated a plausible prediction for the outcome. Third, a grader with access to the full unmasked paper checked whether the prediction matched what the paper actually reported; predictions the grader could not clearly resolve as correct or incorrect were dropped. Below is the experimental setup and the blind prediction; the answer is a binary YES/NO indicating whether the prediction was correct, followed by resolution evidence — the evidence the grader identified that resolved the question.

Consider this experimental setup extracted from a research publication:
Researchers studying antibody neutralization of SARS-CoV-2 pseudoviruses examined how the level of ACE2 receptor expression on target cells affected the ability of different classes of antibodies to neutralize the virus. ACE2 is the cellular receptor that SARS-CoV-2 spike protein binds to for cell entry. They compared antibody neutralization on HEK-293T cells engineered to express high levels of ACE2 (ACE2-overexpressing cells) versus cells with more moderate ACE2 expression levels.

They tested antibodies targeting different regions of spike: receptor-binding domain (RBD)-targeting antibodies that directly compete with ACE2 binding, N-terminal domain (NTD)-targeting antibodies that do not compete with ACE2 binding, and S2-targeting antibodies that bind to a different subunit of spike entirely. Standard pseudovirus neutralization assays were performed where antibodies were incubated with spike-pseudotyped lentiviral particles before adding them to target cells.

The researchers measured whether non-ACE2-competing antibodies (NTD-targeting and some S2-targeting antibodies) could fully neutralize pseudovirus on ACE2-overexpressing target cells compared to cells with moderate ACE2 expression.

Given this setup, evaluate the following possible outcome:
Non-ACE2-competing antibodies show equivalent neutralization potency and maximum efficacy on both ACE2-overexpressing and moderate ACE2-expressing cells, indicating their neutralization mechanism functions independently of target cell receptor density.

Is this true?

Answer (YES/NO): NO